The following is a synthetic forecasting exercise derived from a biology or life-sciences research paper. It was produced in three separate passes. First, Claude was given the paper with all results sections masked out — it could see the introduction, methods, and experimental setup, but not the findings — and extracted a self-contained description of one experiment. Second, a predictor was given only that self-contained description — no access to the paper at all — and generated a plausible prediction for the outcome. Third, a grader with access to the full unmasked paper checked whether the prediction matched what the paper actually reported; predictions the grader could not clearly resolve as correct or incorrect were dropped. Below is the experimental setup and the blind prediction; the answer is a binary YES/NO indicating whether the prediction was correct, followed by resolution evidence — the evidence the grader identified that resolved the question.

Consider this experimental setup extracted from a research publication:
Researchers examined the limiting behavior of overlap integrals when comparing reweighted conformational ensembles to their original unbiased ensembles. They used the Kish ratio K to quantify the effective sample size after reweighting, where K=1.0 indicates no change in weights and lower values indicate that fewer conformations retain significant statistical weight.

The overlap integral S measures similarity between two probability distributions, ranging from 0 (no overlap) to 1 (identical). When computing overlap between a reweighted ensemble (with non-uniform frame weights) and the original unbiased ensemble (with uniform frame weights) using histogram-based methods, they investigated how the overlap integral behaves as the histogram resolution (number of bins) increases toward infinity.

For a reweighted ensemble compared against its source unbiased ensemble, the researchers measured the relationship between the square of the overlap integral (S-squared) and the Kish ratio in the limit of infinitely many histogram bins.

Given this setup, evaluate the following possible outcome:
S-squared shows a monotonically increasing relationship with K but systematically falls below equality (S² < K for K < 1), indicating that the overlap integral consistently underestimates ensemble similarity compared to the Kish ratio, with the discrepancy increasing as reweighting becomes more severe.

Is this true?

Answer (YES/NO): NO